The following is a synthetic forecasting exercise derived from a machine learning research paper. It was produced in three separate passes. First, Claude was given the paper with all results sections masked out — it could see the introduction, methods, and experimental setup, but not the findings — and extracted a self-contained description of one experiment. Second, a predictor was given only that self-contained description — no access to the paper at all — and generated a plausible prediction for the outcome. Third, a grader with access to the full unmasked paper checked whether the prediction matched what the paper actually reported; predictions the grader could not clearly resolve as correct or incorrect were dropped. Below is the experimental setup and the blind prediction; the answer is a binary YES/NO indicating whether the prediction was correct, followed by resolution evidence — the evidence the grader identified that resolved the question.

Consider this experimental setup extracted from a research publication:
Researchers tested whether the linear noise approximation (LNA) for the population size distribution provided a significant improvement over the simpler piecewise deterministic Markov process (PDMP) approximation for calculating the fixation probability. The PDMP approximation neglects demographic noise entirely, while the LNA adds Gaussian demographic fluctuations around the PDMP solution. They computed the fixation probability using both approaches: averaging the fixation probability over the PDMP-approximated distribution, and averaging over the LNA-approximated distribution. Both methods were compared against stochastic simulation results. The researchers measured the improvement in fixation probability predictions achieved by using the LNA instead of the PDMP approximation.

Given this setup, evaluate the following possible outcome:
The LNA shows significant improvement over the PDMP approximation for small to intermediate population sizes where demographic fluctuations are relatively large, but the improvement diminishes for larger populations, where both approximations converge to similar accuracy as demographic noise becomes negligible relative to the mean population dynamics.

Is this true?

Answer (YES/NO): NO